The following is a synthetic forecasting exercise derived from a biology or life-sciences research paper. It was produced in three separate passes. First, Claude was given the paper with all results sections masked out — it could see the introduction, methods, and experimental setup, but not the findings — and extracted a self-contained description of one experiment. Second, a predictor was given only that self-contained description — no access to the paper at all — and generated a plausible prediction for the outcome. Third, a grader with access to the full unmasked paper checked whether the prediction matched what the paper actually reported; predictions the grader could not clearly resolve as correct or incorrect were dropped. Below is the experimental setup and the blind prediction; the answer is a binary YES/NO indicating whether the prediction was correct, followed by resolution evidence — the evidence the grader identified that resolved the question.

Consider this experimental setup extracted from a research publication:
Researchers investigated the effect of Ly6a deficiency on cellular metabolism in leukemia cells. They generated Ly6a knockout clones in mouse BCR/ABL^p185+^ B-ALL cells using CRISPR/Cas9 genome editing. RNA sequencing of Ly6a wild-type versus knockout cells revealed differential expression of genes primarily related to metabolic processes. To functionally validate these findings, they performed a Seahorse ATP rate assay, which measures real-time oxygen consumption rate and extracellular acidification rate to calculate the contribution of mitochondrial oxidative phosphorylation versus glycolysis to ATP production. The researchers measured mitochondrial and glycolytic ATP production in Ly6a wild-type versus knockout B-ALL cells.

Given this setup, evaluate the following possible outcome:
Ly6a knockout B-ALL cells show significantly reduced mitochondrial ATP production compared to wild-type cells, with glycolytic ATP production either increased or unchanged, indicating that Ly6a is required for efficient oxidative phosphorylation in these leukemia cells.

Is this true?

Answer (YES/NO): NO